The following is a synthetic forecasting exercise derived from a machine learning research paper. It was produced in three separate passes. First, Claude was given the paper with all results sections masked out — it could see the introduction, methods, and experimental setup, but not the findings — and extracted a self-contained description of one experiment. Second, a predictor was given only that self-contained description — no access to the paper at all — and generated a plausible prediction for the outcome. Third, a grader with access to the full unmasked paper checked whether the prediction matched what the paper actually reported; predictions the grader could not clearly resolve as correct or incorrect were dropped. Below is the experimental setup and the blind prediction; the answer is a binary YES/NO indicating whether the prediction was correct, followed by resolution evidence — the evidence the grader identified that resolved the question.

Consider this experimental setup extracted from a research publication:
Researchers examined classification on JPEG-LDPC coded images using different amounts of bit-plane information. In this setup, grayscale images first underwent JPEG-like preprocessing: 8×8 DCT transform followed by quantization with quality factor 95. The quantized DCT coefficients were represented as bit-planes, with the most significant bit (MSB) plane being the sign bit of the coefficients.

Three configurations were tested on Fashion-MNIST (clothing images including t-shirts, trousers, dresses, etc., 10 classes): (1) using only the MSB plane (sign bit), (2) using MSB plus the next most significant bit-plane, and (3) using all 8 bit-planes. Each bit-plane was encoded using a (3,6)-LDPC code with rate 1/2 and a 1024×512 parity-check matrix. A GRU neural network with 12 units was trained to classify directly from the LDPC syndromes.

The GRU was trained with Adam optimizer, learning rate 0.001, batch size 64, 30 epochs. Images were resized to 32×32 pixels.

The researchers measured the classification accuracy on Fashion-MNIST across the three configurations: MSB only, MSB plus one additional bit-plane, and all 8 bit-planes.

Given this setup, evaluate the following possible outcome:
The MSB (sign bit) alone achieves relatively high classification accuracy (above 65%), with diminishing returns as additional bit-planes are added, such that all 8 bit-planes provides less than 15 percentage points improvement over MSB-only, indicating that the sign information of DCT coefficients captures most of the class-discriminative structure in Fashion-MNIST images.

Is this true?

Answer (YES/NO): NO